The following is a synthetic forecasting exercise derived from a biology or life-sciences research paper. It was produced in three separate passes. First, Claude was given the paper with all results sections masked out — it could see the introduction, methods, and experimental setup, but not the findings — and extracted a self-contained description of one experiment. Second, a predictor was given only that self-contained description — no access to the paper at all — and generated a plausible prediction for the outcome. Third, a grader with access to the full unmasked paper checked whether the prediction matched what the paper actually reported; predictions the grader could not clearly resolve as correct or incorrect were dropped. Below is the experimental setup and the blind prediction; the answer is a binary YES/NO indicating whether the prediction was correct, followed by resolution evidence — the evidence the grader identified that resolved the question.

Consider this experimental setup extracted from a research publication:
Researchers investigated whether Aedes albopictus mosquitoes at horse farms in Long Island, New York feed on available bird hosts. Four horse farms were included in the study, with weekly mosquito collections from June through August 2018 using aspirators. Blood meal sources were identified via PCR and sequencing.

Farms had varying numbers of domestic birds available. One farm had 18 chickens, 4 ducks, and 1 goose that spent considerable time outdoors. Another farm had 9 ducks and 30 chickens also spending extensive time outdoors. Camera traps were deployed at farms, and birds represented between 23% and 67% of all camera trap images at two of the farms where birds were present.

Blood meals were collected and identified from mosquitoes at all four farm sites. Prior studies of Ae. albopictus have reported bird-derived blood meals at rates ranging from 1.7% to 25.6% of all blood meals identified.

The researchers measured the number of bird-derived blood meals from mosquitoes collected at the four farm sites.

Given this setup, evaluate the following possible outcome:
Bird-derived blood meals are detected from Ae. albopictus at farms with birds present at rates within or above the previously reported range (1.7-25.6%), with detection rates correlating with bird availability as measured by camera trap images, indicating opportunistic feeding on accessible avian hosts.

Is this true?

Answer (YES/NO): NO